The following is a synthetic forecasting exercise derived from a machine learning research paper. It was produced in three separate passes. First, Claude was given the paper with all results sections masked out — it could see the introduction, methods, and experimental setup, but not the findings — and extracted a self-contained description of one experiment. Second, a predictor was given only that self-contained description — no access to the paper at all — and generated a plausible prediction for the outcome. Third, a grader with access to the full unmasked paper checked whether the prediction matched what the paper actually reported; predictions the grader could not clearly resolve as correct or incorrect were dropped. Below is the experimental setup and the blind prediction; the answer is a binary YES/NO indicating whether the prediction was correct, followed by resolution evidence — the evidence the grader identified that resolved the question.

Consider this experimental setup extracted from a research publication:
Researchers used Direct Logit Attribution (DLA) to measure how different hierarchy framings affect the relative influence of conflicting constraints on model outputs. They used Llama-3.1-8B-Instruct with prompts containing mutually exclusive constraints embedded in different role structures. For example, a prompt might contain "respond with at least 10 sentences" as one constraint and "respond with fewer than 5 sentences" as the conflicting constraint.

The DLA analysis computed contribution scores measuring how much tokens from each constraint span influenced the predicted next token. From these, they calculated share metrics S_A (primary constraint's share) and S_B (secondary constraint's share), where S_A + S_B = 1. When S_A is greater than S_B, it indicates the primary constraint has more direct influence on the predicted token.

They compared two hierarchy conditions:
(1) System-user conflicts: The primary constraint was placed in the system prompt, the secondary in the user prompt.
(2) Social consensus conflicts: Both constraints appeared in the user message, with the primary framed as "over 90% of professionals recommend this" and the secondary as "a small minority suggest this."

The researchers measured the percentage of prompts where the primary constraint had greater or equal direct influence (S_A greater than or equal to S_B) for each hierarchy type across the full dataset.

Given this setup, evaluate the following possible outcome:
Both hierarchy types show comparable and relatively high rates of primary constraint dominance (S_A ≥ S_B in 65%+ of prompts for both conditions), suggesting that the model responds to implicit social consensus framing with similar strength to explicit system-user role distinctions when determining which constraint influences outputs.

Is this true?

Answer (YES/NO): NO